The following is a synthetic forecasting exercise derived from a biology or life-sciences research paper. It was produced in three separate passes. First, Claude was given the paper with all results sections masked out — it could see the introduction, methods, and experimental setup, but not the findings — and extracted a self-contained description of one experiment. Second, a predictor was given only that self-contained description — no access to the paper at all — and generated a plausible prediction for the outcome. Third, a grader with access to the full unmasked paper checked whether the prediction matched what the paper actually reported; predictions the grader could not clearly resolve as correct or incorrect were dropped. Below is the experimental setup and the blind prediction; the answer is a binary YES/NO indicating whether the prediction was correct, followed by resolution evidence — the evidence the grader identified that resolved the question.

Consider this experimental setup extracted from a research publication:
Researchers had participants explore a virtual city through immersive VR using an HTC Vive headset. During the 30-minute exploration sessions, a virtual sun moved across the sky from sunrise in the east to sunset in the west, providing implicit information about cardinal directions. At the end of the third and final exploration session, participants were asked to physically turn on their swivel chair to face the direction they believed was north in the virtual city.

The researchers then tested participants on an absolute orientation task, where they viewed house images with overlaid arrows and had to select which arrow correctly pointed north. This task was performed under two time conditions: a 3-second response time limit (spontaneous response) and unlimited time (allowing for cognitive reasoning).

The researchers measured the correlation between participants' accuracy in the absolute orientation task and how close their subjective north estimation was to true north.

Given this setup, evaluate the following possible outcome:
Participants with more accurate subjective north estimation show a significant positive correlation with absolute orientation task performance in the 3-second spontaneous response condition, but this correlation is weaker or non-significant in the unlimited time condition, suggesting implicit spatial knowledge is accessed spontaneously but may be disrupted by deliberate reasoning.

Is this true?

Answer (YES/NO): NO